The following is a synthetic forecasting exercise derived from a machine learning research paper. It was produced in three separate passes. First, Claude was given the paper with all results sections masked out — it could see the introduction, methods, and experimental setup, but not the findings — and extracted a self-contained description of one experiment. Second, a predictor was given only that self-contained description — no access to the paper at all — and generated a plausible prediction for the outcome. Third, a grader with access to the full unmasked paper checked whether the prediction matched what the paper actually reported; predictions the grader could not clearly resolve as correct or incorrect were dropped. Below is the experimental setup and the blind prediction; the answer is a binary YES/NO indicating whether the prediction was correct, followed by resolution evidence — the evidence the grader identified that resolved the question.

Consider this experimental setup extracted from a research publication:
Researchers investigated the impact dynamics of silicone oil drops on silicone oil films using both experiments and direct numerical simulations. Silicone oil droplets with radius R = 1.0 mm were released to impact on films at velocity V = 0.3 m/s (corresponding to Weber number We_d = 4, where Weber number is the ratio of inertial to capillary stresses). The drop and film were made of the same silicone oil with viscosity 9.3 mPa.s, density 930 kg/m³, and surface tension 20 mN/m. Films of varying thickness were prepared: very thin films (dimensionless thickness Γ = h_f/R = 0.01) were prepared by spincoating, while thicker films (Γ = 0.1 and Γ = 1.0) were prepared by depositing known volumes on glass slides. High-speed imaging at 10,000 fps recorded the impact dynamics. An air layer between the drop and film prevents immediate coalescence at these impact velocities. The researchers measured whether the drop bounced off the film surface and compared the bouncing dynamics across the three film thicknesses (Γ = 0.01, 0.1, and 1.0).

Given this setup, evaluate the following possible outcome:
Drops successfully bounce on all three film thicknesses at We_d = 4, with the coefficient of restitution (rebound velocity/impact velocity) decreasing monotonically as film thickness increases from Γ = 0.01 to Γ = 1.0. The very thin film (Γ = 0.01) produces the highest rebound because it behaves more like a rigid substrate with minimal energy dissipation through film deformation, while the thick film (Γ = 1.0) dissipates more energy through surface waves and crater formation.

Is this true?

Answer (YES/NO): NO